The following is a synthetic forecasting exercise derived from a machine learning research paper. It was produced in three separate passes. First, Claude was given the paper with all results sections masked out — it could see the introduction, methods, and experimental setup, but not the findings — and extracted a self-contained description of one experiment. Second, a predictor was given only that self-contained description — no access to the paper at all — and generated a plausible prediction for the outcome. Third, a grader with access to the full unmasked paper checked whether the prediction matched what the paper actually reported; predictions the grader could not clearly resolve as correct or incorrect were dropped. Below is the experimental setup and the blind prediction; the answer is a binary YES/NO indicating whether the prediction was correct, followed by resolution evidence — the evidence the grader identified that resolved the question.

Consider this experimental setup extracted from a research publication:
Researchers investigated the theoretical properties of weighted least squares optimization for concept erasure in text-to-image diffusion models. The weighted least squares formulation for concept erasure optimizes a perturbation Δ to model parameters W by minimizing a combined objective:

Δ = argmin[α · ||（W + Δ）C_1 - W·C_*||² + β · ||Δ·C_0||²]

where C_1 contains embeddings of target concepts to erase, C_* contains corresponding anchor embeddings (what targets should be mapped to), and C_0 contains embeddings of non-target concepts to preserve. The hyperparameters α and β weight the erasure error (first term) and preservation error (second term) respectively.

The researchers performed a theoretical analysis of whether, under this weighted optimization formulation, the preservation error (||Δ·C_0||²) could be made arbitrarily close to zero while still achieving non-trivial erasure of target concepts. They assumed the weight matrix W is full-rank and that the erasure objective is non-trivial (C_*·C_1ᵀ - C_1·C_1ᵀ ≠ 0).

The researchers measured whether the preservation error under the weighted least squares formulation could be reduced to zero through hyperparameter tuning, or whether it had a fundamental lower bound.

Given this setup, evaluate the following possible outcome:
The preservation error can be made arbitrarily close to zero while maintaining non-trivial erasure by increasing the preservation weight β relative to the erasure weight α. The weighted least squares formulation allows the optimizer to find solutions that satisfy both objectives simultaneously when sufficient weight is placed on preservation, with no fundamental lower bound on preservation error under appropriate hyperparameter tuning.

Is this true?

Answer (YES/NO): NO